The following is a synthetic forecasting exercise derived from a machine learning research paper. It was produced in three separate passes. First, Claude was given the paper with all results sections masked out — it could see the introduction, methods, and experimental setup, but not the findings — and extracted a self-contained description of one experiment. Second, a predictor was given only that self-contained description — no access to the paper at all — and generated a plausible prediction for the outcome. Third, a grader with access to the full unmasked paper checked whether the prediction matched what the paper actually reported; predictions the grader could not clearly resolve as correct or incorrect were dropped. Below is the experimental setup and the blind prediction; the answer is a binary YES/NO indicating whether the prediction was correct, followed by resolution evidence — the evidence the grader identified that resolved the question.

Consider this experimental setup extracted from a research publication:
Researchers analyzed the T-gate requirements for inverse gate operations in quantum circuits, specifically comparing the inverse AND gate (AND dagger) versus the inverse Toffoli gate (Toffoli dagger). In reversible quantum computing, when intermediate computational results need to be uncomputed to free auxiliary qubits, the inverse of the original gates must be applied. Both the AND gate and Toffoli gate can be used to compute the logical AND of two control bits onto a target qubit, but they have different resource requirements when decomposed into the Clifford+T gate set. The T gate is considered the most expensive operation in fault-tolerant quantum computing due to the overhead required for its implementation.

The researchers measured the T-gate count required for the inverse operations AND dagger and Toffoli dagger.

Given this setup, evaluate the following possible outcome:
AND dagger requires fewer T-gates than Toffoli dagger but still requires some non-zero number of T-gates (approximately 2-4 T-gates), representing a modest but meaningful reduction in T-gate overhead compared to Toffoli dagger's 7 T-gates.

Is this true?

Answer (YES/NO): NO